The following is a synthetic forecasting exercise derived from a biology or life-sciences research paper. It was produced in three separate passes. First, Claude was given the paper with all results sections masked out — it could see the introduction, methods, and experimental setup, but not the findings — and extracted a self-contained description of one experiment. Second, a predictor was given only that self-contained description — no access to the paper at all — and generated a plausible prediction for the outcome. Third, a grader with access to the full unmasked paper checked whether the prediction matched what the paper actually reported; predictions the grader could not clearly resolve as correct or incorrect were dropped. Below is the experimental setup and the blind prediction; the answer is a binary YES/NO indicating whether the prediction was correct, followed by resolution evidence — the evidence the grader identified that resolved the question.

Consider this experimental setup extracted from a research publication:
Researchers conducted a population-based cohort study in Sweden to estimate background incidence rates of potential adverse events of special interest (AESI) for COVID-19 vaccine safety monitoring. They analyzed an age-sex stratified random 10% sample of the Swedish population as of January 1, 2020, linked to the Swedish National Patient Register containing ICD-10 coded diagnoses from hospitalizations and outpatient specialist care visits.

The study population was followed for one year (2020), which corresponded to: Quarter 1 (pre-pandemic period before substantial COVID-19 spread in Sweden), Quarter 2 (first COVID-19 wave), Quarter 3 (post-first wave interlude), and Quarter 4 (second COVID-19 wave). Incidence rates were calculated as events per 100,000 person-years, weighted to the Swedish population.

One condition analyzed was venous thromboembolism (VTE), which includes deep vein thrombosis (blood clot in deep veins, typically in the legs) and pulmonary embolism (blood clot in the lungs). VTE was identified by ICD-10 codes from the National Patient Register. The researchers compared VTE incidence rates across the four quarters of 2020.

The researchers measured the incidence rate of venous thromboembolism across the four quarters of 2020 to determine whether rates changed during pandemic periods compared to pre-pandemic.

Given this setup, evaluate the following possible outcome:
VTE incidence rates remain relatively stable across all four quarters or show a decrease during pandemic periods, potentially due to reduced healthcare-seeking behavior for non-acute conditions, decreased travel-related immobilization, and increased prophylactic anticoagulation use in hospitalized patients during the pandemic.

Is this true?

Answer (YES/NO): YES